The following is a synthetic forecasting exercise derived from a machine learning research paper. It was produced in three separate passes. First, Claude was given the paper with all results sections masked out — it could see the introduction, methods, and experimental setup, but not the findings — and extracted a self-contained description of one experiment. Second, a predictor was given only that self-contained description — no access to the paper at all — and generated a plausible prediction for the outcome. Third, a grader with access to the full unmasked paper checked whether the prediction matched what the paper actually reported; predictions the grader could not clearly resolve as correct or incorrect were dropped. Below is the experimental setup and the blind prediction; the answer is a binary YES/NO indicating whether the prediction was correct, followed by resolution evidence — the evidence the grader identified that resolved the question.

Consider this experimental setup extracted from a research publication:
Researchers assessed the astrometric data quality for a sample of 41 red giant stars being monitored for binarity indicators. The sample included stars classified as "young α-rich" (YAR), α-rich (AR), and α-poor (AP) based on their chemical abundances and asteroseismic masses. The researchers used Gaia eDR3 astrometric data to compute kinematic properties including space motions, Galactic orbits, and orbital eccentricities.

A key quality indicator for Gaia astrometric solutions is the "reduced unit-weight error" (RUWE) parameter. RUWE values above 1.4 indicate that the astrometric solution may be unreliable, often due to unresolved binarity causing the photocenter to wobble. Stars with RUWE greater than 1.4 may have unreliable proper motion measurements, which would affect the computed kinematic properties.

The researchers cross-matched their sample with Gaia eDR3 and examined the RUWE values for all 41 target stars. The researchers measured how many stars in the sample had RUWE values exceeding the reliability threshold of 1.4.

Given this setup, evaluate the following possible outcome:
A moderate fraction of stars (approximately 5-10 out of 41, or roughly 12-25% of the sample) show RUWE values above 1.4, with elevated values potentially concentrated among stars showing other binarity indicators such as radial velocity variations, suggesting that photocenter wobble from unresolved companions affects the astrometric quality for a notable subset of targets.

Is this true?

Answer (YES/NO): NO